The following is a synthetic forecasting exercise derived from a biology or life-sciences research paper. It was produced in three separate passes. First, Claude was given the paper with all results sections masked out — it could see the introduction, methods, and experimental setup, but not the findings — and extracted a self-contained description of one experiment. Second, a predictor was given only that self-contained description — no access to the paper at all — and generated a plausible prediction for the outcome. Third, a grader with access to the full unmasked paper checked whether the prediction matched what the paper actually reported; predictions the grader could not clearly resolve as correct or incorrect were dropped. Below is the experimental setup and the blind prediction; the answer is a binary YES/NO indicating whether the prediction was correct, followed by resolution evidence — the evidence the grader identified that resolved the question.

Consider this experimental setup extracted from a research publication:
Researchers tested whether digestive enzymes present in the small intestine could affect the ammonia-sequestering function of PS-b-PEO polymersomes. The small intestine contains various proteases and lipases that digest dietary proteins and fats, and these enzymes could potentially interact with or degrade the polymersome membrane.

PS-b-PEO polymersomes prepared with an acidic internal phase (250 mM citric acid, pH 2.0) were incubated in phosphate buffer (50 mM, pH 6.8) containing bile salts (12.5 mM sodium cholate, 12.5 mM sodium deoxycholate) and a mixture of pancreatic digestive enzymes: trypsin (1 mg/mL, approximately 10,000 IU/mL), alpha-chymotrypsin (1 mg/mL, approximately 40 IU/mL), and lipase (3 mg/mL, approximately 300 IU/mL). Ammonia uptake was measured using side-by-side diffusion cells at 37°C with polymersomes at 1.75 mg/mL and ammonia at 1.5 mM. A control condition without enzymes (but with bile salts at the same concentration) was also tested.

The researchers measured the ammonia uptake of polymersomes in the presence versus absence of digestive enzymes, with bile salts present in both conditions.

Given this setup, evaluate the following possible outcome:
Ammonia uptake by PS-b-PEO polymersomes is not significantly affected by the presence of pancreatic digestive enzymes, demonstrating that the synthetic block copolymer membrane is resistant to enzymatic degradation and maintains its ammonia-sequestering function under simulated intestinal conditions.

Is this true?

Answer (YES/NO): YES